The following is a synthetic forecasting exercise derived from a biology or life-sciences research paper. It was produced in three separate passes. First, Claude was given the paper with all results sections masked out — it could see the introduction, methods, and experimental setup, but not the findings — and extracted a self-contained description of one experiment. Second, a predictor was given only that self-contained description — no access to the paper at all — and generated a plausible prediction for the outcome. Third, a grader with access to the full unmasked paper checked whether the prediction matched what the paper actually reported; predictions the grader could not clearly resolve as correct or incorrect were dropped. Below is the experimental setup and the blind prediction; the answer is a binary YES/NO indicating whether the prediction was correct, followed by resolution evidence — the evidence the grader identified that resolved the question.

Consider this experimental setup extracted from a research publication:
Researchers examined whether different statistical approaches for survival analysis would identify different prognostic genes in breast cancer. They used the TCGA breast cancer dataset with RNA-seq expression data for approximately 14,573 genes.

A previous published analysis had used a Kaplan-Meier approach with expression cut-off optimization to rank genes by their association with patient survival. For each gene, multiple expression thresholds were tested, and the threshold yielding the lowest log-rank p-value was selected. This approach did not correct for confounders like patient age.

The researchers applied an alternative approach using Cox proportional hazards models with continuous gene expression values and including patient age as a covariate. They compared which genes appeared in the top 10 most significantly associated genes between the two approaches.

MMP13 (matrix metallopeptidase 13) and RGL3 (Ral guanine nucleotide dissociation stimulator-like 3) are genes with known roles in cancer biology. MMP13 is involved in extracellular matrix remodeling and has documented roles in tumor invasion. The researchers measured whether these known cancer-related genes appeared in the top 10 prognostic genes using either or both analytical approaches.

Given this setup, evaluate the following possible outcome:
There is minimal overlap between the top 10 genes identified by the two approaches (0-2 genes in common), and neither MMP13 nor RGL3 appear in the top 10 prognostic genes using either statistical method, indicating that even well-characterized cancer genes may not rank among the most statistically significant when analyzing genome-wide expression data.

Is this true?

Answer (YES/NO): NO